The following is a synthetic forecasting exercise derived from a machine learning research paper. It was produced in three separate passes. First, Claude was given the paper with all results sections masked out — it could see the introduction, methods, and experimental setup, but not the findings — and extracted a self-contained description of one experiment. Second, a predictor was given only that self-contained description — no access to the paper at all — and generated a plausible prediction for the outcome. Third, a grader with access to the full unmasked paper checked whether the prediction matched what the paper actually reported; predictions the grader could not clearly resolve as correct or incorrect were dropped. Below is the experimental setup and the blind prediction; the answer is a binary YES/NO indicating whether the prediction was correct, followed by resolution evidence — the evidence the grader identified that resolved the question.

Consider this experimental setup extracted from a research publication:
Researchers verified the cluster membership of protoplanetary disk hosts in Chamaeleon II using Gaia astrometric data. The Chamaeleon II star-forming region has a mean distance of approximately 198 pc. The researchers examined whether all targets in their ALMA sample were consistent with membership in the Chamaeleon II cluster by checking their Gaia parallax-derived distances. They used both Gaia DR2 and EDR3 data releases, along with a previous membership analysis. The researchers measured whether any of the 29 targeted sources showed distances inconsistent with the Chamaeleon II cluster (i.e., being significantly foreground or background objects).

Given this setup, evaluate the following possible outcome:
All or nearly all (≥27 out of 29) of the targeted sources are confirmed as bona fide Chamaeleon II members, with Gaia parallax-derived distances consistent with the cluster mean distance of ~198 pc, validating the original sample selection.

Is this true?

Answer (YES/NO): NO